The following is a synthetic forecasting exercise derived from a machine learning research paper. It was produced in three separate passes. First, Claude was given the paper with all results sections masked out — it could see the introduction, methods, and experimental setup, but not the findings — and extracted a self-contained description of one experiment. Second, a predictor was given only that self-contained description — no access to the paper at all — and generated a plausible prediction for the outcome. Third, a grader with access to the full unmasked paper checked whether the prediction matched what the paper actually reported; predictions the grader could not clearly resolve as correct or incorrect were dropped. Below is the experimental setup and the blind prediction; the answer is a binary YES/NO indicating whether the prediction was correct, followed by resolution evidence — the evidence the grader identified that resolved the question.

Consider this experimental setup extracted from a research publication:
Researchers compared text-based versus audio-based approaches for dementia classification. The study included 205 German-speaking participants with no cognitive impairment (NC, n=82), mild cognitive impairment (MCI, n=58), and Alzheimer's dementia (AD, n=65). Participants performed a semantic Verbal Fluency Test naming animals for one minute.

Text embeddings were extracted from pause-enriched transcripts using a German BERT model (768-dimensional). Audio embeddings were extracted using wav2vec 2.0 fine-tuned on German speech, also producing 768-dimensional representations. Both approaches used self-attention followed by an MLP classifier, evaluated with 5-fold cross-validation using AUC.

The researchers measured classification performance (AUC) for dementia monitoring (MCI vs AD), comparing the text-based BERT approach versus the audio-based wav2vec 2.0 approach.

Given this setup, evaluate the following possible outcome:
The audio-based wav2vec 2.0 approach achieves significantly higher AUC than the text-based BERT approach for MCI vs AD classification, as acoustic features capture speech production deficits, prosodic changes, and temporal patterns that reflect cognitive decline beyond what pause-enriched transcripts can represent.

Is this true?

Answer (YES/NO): NO